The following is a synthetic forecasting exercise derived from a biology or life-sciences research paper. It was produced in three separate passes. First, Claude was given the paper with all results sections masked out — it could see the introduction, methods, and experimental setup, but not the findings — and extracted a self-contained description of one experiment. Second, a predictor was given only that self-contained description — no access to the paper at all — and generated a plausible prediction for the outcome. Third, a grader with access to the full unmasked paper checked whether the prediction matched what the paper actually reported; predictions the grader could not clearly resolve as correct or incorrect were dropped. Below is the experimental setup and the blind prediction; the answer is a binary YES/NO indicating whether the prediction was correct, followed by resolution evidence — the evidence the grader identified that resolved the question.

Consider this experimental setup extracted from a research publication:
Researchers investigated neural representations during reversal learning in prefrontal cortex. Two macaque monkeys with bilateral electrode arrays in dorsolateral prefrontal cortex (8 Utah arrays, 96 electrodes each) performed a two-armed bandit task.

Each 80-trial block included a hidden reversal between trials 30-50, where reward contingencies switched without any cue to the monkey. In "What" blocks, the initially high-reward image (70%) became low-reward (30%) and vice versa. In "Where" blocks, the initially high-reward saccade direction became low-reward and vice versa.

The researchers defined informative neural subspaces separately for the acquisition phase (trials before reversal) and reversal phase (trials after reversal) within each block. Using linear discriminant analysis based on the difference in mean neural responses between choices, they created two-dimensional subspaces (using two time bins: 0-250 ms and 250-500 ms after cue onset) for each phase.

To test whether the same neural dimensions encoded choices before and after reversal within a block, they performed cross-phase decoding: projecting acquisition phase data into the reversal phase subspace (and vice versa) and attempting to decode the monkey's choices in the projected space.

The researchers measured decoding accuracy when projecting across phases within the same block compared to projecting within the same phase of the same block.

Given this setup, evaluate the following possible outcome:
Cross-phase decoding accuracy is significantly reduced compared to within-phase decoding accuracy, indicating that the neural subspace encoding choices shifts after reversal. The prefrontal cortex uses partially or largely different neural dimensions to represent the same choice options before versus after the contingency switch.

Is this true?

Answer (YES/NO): NO